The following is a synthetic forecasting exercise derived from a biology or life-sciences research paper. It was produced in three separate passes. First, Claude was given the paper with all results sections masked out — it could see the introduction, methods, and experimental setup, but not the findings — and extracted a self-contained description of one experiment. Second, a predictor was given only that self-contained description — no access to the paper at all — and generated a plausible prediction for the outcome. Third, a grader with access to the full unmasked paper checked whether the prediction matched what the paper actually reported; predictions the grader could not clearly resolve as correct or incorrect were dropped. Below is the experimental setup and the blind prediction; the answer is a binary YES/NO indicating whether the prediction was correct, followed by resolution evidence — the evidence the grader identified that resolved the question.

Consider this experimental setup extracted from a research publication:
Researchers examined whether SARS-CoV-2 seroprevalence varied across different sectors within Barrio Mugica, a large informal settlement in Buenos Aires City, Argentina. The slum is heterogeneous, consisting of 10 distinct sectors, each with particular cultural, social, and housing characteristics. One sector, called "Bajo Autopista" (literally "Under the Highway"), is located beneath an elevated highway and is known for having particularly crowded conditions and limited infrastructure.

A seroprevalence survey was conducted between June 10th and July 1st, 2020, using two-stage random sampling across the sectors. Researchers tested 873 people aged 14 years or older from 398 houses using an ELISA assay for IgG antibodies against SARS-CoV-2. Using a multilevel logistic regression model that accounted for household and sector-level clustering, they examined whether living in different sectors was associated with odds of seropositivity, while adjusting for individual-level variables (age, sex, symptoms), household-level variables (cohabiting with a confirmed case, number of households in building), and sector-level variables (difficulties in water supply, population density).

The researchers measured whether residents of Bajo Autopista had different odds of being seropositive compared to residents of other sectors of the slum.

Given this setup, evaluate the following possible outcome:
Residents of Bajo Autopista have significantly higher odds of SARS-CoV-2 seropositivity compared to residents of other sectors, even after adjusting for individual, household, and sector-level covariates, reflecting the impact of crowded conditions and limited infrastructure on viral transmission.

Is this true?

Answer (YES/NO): YES